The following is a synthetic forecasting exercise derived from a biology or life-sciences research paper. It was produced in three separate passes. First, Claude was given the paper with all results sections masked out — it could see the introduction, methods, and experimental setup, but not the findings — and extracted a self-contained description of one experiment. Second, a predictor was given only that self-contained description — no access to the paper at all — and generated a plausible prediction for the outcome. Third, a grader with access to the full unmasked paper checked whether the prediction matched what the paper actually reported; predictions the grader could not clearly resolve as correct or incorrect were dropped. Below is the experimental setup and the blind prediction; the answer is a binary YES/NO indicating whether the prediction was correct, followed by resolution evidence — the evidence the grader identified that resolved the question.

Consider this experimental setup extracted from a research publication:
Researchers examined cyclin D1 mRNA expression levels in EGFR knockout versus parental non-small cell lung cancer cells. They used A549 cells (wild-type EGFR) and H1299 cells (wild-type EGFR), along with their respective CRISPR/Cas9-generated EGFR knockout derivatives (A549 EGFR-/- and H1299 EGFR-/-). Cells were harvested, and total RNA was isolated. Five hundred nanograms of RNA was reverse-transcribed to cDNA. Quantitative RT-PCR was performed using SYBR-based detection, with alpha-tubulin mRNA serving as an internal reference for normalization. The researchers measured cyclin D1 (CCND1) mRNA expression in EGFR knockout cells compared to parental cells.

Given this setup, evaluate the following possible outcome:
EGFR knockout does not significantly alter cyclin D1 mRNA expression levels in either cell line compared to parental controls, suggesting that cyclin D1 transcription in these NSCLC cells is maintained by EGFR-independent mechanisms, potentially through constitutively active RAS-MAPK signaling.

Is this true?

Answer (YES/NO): NO